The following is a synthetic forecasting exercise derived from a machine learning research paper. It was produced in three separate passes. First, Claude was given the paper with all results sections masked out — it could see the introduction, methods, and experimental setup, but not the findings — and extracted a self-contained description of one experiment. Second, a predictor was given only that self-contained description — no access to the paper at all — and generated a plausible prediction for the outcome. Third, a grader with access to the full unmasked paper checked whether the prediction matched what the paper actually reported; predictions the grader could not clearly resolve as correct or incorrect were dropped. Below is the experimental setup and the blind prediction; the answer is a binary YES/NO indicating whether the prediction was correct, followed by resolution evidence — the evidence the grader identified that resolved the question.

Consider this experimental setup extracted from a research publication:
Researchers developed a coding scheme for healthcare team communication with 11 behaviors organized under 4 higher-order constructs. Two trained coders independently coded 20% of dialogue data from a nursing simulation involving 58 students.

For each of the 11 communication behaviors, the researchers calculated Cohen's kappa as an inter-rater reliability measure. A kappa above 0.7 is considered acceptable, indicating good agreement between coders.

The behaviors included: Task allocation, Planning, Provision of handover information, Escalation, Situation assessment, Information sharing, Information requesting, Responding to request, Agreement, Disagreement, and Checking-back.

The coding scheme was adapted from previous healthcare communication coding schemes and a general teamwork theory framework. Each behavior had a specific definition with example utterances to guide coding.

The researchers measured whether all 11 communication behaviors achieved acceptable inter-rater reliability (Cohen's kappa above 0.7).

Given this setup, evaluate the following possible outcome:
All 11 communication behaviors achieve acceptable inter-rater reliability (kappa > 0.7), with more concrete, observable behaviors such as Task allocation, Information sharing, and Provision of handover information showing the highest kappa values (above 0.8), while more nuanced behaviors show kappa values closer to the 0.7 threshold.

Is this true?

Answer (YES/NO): NO